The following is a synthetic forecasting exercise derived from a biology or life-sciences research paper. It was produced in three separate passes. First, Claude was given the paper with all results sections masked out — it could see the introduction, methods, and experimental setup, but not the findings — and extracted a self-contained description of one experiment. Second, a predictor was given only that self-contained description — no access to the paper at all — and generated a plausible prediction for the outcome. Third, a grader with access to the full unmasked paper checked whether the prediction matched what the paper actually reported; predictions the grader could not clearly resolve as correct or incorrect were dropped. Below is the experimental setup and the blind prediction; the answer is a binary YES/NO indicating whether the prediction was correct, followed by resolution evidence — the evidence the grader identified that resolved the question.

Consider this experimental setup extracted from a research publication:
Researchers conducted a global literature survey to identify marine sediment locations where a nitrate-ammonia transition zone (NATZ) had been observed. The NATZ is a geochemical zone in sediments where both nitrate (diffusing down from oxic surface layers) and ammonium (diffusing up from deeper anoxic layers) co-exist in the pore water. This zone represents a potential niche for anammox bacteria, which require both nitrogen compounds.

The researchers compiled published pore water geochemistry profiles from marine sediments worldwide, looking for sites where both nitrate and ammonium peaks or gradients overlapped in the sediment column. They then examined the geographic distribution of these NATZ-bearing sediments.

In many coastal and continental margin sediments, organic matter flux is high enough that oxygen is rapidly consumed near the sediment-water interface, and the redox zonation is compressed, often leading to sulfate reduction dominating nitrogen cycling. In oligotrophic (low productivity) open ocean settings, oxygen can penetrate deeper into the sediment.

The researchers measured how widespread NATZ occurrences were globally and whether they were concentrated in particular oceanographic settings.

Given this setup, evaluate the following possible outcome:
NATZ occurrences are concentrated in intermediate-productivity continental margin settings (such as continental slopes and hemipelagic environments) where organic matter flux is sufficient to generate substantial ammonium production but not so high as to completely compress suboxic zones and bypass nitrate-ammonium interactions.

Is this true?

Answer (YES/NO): NO